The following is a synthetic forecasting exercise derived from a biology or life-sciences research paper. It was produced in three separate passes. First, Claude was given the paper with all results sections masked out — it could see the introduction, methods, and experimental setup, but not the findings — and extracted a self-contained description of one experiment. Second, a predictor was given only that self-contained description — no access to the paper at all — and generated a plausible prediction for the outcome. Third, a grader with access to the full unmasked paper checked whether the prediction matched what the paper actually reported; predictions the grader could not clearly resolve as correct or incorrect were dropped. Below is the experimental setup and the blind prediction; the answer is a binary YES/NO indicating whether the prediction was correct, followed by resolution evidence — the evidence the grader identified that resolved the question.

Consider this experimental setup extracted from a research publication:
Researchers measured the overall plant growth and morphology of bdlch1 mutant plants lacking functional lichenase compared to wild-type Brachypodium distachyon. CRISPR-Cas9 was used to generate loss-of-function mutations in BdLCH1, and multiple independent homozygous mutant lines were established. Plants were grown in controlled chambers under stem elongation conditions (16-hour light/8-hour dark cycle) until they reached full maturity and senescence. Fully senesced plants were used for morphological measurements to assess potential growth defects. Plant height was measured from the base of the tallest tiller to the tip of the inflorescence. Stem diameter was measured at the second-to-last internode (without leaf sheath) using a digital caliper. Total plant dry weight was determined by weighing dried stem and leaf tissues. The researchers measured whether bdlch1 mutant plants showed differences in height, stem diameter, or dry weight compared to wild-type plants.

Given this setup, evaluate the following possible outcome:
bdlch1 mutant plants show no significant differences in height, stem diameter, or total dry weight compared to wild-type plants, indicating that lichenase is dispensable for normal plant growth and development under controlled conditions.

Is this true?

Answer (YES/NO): NO